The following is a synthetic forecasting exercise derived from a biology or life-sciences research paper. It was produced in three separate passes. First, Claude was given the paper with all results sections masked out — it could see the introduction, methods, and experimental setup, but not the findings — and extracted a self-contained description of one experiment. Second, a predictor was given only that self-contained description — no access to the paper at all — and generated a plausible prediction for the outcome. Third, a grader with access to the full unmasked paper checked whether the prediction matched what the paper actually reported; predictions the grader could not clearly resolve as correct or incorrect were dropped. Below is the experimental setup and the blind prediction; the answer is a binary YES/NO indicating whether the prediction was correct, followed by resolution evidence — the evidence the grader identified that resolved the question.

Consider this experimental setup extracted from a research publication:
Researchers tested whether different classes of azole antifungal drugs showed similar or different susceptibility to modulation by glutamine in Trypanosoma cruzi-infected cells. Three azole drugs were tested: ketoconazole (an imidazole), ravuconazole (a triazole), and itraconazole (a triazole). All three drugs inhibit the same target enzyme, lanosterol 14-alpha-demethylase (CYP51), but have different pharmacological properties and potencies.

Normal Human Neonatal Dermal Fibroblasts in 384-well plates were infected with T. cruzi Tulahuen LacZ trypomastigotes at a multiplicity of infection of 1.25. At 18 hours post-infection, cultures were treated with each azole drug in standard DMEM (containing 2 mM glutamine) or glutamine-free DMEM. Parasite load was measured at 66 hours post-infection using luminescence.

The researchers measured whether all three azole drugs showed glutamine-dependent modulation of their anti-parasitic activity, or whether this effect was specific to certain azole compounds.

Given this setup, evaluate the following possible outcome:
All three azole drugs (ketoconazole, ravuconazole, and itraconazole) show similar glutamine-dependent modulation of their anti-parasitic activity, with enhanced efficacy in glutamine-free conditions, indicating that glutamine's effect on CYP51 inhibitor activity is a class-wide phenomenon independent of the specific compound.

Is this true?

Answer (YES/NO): NO